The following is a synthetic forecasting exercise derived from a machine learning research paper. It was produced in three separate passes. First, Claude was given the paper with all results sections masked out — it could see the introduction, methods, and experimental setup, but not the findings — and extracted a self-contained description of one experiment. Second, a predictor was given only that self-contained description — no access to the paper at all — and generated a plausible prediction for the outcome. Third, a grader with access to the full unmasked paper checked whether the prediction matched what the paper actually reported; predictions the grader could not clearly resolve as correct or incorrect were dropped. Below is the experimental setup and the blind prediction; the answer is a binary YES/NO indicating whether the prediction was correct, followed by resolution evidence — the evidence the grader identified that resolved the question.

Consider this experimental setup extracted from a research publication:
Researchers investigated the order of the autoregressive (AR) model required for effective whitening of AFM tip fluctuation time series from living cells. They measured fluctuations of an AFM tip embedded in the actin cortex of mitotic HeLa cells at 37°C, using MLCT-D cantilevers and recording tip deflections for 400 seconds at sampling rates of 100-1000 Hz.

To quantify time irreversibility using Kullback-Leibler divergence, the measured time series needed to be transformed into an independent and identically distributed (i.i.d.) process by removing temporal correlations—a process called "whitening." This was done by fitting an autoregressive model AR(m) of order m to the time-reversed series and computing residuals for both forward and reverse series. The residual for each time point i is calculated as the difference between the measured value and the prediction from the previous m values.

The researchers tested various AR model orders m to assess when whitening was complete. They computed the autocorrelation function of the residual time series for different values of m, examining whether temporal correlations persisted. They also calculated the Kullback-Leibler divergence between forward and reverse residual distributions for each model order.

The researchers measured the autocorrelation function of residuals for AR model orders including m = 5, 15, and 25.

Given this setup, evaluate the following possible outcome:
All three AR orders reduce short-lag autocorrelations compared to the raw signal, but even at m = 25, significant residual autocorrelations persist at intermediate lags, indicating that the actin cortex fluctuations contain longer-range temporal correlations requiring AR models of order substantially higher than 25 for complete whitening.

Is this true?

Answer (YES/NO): NO